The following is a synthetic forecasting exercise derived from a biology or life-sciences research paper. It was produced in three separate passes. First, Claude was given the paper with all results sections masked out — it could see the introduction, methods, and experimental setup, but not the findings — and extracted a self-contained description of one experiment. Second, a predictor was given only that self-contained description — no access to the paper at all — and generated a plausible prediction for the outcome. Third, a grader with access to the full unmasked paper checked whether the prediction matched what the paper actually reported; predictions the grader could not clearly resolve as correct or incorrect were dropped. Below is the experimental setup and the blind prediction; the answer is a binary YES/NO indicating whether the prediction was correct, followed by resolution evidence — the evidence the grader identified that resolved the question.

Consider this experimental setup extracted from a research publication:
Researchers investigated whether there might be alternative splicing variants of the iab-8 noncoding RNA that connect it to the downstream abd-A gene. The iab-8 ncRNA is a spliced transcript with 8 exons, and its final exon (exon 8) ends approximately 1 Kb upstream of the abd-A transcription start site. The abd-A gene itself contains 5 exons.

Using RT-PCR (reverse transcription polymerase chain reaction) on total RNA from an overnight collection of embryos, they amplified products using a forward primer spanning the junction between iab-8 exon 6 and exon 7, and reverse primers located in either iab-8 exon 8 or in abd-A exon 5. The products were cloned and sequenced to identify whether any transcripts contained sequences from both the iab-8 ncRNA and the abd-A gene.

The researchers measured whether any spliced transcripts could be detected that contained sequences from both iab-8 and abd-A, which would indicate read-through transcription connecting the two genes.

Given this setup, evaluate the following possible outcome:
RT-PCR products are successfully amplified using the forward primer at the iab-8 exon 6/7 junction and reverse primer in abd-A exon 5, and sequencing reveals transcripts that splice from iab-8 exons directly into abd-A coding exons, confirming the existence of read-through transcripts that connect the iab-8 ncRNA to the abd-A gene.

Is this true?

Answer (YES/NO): YES